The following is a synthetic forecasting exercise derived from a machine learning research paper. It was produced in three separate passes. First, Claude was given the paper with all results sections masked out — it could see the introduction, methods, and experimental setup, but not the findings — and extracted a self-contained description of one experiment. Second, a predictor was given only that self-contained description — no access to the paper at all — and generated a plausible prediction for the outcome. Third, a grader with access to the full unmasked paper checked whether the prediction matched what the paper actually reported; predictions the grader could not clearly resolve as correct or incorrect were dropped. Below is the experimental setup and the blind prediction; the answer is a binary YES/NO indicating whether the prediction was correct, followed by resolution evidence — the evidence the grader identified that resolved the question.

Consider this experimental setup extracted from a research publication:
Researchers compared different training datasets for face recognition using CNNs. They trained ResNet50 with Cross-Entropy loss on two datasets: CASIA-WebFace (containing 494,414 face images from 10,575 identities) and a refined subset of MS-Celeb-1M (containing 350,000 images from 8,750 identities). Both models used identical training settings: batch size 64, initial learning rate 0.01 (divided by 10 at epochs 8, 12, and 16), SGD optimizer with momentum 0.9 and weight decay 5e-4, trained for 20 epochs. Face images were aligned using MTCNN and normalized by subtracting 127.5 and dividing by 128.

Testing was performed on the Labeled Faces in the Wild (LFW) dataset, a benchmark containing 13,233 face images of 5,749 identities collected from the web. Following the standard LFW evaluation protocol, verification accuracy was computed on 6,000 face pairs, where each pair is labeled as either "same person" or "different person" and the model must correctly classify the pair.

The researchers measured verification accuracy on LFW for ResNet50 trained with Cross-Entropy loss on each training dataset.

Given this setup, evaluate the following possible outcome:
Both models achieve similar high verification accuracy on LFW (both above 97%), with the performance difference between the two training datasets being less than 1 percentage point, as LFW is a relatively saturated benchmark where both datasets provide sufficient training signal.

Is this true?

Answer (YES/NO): YES